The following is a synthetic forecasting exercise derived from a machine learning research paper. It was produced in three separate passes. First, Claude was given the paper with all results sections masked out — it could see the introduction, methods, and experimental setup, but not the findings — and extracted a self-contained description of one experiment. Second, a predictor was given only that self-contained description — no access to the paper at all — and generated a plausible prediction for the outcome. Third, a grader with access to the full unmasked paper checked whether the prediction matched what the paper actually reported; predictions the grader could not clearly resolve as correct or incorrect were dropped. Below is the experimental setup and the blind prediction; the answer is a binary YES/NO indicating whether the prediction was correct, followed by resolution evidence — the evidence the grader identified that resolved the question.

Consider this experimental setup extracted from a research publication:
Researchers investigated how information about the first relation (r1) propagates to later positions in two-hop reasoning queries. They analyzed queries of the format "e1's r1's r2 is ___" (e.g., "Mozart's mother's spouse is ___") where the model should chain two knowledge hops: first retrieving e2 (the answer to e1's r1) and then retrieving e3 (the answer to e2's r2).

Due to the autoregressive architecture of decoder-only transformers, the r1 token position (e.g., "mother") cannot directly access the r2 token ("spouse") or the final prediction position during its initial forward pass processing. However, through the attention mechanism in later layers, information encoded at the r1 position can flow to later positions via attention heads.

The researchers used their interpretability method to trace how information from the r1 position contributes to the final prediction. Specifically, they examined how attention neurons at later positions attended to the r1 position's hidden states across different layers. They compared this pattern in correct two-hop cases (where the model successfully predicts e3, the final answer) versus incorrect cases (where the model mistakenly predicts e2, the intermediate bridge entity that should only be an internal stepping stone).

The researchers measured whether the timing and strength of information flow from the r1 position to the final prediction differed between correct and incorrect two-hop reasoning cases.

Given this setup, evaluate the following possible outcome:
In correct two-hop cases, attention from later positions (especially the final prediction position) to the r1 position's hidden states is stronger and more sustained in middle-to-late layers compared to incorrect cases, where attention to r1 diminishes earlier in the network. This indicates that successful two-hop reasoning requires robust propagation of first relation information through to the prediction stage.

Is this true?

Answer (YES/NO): NO